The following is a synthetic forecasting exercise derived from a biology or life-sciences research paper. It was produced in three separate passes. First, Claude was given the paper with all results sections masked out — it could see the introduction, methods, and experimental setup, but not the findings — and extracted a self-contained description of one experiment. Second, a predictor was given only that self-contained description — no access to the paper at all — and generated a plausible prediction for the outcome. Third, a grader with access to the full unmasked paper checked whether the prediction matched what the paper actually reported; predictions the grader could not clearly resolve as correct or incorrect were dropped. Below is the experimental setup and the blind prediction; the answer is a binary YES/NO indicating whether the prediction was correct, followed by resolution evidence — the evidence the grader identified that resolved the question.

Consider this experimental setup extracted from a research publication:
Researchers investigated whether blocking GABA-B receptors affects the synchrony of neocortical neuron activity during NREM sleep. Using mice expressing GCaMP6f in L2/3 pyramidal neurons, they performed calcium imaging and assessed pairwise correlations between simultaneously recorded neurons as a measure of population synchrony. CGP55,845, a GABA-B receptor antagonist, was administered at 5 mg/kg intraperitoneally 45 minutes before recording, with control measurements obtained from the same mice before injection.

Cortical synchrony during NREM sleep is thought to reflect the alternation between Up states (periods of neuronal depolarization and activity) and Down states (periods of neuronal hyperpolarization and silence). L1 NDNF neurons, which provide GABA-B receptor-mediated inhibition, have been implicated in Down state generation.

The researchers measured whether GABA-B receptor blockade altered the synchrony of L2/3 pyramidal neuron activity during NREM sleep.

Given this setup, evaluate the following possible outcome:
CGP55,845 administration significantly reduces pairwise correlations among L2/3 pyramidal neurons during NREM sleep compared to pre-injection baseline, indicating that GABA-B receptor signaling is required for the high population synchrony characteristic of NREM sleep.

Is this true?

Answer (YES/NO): YES